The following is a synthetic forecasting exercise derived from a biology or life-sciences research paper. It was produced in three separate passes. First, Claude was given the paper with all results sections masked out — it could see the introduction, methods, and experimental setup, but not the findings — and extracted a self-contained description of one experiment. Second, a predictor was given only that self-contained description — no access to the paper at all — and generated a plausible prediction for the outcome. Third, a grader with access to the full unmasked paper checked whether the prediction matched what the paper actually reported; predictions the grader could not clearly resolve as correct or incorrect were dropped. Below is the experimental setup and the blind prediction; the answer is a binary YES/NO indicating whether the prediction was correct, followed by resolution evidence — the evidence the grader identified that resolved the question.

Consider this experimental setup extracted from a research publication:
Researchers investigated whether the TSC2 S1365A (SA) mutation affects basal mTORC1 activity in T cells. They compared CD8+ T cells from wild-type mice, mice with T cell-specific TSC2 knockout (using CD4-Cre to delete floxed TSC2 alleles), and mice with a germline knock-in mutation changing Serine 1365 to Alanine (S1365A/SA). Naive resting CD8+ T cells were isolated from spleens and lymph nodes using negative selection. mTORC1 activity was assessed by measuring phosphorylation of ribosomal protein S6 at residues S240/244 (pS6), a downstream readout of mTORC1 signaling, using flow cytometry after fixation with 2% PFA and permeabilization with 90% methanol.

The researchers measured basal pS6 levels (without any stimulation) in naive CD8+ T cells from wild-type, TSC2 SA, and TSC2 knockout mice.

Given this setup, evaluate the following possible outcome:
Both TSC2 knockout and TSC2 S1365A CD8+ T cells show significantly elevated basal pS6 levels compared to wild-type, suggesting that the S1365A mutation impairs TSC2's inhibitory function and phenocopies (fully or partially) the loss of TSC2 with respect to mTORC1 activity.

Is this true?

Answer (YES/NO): NO